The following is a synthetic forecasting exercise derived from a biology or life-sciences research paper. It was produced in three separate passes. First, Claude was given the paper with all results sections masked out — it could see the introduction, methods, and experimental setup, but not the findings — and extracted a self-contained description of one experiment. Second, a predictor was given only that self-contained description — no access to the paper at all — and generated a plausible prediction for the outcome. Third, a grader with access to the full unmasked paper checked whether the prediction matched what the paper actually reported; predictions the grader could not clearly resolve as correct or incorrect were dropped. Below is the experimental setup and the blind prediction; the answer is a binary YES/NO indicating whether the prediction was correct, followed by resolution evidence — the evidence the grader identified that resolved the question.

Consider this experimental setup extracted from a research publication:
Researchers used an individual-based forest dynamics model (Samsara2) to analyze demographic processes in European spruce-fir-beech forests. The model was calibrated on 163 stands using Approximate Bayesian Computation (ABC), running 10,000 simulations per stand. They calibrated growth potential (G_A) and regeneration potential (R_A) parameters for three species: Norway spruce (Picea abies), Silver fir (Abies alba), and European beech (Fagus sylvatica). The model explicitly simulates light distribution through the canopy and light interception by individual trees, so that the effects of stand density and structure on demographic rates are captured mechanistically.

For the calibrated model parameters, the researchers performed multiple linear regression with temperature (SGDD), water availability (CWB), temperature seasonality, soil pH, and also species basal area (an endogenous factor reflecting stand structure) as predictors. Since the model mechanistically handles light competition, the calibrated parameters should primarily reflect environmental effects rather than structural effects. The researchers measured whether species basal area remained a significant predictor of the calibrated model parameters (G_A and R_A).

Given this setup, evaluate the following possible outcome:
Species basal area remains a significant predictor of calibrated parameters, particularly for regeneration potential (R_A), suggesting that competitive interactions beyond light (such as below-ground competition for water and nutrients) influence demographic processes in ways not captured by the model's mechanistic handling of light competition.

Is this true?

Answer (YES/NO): NO